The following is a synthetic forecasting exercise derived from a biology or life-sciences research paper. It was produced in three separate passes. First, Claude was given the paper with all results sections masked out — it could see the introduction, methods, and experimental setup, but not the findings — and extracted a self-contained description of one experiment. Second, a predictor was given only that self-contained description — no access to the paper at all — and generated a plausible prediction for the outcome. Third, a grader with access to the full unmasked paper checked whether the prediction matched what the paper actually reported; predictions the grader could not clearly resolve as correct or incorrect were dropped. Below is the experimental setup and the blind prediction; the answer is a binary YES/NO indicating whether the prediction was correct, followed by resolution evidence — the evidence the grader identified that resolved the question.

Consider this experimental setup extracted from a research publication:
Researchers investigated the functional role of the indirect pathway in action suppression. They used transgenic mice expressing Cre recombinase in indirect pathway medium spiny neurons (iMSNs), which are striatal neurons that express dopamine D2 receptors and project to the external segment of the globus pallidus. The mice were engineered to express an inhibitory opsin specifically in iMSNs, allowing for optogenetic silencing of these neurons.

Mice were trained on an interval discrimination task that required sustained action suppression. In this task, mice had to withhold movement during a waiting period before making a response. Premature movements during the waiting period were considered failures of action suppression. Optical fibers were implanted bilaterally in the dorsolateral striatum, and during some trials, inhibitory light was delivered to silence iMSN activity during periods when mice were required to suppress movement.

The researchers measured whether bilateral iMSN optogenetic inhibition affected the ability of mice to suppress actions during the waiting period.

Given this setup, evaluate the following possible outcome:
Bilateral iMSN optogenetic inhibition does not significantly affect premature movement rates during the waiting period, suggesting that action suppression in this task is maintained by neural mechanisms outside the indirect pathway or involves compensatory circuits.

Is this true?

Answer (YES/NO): NO